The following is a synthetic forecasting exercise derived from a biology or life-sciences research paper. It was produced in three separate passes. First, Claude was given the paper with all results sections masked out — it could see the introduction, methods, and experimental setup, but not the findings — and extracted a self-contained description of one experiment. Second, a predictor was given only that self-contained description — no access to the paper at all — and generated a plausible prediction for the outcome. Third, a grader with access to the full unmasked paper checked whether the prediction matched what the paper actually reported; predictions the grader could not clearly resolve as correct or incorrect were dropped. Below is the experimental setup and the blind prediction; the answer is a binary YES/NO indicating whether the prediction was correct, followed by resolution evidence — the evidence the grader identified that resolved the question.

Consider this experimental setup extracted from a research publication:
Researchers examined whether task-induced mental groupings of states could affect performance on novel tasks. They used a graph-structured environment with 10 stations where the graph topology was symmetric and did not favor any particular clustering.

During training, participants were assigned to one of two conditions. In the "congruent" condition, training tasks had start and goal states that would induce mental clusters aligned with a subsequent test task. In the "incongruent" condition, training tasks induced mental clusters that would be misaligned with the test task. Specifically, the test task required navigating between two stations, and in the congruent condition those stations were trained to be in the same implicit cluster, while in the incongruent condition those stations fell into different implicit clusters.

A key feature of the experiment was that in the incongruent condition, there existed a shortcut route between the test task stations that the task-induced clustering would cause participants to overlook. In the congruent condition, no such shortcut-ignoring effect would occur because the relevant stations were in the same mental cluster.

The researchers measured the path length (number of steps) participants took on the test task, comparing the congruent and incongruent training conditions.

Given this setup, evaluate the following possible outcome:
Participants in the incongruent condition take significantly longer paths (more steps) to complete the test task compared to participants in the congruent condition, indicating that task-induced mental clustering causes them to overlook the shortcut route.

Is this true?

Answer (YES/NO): NO